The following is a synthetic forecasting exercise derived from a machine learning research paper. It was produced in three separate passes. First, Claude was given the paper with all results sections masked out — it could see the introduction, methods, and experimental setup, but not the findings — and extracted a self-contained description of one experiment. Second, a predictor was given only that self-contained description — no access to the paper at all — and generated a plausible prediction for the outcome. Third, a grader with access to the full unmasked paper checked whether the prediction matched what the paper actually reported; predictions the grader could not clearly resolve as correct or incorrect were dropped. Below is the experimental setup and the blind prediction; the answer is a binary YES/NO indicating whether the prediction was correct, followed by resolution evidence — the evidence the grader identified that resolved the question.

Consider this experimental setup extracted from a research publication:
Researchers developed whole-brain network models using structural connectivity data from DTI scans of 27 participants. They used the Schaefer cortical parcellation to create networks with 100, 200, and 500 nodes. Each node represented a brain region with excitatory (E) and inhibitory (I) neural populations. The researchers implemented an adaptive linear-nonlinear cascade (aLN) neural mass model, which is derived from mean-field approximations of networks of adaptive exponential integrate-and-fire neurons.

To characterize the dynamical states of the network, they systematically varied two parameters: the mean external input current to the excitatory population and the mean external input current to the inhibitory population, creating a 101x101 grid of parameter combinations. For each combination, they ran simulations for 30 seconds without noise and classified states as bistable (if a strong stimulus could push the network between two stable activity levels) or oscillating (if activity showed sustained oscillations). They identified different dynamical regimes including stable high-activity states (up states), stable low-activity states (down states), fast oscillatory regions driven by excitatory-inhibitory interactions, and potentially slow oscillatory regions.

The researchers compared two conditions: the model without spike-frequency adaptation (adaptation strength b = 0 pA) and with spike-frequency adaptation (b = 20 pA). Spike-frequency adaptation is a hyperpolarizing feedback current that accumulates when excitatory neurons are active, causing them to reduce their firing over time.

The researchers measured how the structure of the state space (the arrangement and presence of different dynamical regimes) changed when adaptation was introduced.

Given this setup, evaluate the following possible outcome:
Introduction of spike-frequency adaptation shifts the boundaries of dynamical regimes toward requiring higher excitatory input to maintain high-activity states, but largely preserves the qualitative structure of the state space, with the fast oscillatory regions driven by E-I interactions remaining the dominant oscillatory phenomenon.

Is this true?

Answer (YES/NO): NO